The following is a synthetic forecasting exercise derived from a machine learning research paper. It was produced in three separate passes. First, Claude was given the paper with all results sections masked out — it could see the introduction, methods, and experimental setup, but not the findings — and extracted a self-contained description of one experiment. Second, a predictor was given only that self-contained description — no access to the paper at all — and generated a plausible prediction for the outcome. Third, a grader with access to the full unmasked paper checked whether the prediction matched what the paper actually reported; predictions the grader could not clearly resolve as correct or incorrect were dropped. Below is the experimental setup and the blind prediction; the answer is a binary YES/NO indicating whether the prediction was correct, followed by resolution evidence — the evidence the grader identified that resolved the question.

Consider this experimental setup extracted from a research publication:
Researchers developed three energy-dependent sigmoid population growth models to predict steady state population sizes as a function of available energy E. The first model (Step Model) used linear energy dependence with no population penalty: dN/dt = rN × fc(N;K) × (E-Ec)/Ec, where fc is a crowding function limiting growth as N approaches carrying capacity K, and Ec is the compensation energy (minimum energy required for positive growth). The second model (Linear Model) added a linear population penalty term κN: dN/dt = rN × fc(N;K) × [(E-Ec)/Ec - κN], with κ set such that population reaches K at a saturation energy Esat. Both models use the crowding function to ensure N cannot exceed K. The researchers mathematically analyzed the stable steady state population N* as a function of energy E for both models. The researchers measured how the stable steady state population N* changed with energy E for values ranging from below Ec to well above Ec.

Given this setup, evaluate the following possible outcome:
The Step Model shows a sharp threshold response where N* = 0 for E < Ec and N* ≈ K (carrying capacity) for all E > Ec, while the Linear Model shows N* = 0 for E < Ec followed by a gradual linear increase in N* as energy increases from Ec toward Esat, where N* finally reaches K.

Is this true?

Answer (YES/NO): YES